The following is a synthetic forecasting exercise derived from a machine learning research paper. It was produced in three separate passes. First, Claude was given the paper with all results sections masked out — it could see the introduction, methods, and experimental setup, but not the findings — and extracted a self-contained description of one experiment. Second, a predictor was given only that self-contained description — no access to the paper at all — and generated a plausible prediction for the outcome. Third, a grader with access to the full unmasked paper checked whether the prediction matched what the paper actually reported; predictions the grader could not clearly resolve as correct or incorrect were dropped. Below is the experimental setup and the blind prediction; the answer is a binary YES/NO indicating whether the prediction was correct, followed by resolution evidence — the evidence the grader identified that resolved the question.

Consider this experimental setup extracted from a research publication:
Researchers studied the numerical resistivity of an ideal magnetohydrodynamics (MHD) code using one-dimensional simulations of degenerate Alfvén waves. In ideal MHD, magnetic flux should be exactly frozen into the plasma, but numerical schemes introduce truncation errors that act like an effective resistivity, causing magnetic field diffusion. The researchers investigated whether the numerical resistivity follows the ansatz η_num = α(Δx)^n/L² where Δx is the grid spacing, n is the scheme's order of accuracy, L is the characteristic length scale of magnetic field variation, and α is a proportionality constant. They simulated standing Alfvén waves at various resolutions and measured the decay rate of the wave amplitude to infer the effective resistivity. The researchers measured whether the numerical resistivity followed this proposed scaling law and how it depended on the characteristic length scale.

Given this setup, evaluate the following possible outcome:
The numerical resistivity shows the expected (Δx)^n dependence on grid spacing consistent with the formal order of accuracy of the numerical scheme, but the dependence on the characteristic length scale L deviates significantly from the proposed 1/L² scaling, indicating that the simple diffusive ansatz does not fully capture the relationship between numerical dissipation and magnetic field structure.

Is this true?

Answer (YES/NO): NO